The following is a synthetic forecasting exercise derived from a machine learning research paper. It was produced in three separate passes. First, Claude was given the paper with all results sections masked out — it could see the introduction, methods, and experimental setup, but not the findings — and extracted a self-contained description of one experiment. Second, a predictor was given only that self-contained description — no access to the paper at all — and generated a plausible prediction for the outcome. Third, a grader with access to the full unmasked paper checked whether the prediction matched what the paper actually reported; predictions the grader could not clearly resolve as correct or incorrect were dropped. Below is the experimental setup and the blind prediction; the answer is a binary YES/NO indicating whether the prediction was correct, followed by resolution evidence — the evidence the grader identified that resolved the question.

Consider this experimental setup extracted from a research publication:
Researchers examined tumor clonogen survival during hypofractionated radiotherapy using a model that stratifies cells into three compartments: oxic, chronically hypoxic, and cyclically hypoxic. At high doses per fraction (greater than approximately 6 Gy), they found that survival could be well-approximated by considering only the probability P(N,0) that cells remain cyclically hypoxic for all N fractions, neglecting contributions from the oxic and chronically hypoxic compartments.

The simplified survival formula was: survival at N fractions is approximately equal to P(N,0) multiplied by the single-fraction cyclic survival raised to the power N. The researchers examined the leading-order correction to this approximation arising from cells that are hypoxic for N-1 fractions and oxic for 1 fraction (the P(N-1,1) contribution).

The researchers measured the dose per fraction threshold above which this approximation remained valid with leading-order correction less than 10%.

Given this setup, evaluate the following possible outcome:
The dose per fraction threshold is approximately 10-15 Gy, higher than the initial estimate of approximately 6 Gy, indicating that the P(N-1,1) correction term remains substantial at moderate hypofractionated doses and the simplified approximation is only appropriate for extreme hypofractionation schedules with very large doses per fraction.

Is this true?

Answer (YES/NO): NO